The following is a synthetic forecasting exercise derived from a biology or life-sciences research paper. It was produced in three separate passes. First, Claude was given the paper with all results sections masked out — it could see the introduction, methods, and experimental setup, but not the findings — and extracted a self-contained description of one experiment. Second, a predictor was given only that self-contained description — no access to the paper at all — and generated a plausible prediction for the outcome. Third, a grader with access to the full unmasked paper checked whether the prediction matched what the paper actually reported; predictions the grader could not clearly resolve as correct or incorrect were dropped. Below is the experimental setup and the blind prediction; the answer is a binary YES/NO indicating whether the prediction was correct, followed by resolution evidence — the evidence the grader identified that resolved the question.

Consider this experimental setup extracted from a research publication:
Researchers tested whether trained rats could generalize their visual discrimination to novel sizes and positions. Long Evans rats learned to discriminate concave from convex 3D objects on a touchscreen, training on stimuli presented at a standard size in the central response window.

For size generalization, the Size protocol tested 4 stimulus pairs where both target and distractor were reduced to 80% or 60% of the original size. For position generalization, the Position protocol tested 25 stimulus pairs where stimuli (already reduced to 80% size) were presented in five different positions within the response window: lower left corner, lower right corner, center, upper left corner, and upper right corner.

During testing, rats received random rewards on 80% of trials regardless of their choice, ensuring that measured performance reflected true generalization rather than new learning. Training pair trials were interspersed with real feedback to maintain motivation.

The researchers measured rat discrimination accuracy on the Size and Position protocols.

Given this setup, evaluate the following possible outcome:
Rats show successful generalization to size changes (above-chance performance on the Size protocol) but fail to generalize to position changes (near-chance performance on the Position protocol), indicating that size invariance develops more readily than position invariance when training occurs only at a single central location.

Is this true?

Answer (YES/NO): NO